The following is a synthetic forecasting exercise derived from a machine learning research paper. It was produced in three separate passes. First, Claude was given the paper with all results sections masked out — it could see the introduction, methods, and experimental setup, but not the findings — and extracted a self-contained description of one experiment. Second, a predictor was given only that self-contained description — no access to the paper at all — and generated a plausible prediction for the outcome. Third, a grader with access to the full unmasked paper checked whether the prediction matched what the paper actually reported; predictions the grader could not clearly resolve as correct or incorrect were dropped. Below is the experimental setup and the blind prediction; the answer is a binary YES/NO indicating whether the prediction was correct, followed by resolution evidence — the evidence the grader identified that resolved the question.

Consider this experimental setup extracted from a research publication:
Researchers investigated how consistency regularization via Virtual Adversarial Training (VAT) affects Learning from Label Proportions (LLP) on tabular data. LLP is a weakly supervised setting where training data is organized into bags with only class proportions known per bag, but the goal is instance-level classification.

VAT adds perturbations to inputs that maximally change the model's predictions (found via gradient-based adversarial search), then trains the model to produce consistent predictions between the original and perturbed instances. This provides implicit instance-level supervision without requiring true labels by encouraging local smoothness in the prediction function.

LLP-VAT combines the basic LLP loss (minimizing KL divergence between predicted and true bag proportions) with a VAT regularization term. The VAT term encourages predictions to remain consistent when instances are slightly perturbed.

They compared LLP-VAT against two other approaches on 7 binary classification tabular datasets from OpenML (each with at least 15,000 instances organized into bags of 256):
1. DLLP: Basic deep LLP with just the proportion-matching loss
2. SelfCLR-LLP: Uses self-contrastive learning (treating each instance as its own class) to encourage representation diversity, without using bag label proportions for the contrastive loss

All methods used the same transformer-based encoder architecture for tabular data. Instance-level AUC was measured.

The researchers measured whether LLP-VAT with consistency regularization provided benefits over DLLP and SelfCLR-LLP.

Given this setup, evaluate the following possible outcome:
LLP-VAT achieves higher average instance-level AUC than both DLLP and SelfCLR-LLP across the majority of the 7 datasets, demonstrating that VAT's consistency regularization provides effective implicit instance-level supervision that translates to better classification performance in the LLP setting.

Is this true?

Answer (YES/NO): NO